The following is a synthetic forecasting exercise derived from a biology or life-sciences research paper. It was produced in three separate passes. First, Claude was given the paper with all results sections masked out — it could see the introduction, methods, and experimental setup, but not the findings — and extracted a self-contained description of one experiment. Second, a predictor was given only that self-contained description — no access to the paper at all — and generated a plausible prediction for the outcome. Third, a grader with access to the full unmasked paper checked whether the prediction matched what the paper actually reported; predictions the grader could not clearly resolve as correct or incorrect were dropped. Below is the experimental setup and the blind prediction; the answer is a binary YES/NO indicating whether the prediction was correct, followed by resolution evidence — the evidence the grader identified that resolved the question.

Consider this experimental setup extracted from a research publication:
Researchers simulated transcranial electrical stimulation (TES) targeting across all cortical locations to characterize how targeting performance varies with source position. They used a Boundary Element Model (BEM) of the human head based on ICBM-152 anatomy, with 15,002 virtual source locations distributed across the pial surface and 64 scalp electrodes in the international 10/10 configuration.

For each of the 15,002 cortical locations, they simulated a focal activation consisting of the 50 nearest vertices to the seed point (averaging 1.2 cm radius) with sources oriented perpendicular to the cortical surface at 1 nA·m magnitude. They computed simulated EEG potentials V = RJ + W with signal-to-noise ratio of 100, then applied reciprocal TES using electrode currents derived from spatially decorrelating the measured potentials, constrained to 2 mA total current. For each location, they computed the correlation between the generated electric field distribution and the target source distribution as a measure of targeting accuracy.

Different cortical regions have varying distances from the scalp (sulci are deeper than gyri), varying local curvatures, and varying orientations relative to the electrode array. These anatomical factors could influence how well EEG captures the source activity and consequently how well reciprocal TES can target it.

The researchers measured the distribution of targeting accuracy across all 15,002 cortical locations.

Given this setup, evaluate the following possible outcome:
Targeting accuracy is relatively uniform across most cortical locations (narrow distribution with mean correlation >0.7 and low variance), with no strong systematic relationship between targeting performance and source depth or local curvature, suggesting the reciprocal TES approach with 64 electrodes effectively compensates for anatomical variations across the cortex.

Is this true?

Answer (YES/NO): NO